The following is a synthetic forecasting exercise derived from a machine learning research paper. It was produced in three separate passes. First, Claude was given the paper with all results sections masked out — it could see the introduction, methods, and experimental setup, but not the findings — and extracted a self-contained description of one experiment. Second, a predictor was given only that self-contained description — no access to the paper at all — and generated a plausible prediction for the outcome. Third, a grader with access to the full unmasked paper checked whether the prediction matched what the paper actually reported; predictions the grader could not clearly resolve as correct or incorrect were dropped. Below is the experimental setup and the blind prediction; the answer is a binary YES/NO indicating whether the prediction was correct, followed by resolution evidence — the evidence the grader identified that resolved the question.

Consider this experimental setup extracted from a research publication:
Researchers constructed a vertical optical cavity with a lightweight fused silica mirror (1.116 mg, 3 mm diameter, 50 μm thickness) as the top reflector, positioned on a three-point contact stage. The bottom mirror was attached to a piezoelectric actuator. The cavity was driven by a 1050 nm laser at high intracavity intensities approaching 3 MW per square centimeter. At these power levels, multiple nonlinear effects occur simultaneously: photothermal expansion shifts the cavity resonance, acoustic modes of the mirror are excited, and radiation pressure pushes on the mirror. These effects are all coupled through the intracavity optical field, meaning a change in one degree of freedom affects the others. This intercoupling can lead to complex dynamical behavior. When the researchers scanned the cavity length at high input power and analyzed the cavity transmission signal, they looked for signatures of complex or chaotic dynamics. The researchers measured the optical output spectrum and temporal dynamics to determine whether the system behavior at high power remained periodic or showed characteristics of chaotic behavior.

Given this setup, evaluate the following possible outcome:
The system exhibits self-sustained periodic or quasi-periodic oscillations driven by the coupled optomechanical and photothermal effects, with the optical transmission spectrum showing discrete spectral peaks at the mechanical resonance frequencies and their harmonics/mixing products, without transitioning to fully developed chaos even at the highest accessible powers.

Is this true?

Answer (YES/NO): NO